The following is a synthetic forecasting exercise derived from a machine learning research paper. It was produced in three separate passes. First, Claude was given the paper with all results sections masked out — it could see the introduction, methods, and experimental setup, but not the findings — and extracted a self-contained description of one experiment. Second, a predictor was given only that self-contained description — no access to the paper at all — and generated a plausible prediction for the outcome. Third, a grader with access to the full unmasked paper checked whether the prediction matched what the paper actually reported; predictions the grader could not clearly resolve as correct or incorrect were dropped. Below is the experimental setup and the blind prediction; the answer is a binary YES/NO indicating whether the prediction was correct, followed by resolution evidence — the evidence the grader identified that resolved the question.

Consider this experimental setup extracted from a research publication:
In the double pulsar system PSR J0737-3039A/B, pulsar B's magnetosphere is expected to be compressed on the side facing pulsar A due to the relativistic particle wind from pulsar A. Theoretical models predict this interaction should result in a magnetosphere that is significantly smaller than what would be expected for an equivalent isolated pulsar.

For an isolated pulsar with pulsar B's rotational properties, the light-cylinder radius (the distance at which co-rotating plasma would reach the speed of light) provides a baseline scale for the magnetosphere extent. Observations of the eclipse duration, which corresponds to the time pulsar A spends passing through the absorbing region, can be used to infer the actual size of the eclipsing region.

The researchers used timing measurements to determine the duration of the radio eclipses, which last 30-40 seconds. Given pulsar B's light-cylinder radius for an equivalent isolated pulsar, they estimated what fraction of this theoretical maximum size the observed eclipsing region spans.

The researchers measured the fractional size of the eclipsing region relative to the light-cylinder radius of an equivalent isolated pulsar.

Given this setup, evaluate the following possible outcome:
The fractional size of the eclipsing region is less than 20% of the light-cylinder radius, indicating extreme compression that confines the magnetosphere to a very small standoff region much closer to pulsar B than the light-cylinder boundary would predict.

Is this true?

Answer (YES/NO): YES